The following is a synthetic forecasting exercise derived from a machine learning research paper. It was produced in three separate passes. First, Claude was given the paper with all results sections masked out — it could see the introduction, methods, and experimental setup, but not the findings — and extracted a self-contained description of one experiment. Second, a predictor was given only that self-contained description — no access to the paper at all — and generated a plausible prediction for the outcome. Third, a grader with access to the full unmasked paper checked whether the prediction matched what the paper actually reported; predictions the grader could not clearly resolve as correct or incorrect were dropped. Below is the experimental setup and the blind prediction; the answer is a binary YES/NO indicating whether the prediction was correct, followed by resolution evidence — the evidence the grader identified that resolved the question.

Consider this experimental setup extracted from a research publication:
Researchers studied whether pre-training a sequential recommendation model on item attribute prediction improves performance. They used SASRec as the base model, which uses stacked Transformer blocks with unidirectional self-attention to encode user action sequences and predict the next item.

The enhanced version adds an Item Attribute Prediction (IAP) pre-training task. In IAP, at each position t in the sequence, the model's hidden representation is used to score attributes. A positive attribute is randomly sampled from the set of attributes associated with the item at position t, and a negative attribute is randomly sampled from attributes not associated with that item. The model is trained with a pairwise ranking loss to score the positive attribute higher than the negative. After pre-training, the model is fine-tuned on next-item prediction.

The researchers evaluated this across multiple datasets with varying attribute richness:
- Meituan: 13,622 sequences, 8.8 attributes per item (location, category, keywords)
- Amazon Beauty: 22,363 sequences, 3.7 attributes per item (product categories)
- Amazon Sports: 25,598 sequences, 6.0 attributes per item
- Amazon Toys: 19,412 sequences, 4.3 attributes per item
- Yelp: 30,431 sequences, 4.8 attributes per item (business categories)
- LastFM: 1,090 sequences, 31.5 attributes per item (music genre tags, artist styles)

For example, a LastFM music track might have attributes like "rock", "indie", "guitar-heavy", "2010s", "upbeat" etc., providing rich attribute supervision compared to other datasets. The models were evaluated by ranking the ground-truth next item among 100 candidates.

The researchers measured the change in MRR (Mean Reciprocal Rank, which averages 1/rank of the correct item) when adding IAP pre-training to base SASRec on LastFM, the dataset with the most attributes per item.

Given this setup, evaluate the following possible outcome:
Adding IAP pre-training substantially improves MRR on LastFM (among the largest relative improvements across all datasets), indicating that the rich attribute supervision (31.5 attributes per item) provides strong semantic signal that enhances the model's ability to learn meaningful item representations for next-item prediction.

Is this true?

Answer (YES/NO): NO